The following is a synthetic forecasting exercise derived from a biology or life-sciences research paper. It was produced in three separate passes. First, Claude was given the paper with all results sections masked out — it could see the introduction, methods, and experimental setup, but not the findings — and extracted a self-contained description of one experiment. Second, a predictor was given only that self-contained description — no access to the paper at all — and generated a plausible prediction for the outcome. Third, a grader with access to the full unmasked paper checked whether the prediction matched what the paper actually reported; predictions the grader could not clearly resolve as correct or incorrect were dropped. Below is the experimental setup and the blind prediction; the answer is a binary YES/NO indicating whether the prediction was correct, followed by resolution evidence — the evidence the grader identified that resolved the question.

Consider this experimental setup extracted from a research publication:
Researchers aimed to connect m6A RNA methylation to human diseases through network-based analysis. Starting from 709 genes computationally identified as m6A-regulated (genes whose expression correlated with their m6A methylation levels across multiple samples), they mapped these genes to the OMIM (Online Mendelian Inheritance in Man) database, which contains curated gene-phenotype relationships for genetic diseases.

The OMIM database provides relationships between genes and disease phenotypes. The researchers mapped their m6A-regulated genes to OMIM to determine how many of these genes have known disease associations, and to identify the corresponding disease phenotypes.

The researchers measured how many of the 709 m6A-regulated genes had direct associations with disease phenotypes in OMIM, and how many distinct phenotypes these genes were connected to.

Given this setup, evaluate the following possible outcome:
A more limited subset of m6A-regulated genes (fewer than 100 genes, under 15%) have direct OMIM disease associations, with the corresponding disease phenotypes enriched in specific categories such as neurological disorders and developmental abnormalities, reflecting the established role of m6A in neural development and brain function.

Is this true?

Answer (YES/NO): NO